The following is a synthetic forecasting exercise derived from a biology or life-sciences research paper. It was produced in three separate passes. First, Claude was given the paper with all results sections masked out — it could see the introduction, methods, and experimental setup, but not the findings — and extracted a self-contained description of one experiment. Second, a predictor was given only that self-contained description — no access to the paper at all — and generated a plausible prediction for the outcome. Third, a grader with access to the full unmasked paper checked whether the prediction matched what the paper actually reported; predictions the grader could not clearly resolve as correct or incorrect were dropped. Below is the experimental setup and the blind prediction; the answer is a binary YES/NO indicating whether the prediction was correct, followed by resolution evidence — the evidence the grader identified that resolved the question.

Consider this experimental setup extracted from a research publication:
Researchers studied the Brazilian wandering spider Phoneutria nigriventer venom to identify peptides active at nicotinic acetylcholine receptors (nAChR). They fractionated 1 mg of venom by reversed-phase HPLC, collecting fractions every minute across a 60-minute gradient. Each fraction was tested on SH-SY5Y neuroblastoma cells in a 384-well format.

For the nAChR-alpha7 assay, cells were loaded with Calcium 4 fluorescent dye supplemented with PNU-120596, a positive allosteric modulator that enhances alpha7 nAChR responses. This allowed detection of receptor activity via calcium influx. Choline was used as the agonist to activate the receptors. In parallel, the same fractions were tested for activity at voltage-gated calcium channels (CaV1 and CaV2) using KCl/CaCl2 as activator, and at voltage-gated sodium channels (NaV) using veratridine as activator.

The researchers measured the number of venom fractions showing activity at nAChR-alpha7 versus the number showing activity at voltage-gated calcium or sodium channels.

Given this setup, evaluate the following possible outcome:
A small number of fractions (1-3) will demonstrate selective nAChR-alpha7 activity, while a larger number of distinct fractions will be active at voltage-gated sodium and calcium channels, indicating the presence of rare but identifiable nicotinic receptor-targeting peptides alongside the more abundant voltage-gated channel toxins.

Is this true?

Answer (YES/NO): NO